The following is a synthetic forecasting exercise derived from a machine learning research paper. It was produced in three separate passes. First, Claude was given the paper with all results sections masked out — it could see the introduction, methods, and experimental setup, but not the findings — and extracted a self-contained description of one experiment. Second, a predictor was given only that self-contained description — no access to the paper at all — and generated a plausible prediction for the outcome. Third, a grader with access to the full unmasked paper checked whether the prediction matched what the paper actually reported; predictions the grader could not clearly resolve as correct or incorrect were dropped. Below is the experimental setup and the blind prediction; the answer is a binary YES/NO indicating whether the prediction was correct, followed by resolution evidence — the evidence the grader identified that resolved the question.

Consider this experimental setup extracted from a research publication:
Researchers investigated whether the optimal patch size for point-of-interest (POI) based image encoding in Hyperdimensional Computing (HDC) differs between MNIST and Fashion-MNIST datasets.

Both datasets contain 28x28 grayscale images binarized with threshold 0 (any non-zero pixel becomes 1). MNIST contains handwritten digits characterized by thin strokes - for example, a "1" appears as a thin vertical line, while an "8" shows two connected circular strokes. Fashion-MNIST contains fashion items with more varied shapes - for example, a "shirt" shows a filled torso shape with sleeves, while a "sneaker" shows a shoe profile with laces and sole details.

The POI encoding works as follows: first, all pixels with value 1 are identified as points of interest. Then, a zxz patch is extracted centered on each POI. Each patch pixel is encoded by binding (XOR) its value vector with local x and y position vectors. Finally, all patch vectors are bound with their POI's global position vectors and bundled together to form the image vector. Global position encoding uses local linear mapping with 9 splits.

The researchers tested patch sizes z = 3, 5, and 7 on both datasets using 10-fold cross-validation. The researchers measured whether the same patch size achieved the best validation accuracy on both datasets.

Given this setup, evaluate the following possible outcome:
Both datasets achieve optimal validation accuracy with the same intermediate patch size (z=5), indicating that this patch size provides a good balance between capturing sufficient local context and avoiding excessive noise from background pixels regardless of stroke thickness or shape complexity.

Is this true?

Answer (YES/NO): NO